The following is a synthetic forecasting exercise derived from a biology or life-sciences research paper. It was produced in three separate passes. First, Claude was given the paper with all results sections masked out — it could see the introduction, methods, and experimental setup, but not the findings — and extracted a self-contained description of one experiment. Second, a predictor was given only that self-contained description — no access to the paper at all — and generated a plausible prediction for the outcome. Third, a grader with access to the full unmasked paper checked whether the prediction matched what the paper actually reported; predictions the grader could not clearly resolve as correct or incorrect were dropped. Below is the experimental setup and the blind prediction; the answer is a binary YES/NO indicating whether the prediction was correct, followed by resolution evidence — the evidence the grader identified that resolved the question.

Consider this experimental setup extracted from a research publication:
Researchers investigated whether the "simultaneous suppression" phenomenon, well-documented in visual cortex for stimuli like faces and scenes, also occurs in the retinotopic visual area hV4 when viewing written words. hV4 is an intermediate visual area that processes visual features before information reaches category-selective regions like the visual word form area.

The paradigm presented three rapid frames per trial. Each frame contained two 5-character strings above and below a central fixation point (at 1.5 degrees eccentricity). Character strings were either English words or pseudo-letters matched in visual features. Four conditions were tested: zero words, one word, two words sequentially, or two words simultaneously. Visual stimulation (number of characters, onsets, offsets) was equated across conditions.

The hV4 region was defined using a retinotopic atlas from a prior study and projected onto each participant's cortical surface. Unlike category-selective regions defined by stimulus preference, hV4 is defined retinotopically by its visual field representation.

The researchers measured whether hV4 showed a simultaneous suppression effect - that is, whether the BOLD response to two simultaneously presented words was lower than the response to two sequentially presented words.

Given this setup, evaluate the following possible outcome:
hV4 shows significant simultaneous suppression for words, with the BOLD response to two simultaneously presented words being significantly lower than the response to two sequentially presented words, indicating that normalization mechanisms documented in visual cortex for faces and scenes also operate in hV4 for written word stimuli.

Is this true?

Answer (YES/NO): NO